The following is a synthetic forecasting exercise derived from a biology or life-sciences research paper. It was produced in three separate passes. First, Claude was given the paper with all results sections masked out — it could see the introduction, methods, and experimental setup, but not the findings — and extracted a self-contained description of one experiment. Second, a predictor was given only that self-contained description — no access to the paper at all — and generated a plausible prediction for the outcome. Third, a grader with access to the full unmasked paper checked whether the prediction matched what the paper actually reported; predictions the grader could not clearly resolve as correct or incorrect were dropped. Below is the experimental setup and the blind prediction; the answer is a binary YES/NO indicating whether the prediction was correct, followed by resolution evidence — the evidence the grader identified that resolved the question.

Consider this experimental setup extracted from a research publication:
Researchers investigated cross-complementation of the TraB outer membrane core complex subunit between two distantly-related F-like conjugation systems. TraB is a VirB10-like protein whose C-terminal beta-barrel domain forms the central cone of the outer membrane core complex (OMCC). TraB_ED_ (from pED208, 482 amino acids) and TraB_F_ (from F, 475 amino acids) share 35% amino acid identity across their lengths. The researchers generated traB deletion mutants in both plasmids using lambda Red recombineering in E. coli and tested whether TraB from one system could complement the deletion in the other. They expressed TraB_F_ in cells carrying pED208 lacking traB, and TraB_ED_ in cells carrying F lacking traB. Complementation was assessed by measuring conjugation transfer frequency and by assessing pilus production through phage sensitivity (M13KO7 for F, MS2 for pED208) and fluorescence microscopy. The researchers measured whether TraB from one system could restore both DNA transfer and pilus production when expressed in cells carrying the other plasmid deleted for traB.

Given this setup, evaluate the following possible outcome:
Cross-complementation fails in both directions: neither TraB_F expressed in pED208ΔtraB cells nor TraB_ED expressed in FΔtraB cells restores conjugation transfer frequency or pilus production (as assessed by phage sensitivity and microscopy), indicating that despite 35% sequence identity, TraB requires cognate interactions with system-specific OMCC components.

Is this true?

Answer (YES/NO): YES